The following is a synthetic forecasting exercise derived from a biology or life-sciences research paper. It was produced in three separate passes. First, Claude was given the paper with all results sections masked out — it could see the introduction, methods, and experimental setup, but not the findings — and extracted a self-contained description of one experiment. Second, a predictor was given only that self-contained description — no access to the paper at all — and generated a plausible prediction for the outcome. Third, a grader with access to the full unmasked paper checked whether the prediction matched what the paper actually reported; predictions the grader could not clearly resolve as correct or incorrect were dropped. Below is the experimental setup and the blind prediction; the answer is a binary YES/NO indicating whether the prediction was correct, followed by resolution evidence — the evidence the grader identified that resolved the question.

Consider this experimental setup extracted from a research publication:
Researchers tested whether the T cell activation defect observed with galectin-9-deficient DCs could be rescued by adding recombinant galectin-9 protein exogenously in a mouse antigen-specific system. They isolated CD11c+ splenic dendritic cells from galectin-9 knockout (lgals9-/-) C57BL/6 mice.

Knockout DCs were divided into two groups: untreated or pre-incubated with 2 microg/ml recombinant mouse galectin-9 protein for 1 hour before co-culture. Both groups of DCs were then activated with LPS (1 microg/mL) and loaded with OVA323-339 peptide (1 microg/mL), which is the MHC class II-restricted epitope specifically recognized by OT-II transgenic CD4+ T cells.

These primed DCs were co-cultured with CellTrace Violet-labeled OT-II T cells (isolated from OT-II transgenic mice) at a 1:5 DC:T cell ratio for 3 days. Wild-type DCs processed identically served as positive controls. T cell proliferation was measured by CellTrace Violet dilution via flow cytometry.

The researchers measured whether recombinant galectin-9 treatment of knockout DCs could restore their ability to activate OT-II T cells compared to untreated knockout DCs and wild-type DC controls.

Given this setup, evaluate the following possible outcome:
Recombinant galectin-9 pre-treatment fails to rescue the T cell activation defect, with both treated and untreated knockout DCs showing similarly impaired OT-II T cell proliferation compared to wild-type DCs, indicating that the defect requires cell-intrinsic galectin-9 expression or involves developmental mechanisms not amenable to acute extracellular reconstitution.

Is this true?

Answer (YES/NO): YES